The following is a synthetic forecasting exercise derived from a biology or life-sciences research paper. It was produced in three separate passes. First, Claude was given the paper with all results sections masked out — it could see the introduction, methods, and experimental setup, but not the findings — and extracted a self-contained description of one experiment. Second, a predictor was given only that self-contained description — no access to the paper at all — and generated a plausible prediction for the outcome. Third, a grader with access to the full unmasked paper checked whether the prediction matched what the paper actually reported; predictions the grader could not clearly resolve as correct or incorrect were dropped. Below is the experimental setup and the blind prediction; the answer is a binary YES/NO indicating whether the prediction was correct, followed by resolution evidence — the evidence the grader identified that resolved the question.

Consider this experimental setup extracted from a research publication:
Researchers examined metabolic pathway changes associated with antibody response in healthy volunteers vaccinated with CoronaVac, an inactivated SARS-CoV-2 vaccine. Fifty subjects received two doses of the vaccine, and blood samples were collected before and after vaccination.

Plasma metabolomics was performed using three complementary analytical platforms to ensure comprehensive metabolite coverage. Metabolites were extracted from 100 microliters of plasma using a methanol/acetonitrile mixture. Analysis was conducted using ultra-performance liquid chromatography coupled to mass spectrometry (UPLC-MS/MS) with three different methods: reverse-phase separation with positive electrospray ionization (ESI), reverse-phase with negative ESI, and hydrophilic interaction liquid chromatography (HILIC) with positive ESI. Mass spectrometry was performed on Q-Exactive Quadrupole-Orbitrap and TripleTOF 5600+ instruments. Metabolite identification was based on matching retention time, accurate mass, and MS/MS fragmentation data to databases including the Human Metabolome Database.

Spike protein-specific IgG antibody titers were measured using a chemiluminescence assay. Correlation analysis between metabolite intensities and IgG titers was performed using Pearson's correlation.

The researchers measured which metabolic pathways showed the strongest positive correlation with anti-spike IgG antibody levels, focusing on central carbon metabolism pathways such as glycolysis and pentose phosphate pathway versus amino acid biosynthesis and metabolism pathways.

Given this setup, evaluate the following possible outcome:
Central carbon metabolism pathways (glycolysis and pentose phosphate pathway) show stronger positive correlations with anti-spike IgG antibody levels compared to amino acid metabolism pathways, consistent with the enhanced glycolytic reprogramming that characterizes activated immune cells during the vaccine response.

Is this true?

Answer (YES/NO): NO